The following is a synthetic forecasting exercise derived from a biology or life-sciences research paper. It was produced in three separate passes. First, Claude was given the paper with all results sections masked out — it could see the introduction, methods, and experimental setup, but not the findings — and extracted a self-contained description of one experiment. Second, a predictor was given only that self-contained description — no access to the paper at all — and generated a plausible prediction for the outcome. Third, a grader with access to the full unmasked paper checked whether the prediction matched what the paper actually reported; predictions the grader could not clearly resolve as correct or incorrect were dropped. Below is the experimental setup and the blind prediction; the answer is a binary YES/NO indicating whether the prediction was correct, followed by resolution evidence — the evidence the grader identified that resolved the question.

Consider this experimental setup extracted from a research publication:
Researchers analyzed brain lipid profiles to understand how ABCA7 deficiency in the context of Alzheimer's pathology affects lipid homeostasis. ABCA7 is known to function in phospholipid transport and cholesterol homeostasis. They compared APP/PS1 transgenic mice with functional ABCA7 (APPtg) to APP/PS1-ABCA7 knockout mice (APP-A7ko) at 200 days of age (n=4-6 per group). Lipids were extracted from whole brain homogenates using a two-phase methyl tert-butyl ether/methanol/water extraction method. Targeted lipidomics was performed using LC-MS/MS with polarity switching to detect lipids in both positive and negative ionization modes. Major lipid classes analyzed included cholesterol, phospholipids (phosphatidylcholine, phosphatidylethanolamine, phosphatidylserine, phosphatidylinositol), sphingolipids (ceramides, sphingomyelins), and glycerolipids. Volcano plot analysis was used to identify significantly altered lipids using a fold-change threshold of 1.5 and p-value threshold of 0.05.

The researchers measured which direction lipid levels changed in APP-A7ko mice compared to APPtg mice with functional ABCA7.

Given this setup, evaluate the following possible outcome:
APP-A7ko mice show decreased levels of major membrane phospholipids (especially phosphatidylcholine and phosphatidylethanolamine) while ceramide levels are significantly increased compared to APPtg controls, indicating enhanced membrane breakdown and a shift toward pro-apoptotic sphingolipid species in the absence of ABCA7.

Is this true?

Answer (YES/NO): NO